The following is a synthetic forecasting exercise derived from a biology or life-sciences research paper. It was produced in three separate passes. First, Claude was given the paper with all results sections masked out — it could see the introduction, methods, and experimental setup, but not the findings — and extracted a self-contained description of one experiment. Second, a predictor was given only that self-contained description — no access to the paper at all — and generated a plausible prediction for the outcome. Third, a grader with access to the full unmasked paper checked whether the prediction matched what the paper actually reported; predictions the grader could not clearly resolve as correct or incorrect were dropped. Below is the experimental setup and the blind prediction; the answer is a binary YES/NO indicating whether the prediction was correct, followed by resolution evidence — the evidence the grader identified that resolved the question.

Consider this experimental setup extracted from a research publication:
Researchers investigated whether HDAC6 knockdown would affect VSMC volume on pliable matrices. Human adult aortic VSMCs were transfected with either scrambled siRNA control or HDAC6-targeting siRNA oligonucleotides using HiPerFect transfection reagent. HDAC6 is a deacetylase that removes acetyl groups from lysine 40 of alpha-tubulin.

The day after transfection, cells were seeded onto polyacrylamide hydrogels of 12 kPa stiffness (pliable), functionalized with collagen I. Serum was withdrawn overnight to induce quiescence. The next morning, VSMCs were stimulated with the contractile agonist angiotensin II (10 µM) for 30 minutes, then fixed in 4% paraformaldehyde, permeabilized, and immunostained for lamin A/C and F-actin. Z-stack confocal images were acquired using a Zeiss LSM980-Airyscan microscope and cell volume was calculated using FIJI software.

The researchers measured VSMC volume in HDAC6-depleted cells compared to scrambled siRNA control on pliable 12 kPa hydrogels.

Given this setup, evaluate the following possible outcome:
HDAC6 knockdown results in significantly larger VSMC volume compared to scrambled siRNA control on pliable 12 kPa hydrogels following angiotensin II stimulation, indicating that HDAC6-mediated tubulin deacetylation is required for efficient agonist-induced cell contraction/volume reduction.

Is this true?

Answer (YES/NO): YES